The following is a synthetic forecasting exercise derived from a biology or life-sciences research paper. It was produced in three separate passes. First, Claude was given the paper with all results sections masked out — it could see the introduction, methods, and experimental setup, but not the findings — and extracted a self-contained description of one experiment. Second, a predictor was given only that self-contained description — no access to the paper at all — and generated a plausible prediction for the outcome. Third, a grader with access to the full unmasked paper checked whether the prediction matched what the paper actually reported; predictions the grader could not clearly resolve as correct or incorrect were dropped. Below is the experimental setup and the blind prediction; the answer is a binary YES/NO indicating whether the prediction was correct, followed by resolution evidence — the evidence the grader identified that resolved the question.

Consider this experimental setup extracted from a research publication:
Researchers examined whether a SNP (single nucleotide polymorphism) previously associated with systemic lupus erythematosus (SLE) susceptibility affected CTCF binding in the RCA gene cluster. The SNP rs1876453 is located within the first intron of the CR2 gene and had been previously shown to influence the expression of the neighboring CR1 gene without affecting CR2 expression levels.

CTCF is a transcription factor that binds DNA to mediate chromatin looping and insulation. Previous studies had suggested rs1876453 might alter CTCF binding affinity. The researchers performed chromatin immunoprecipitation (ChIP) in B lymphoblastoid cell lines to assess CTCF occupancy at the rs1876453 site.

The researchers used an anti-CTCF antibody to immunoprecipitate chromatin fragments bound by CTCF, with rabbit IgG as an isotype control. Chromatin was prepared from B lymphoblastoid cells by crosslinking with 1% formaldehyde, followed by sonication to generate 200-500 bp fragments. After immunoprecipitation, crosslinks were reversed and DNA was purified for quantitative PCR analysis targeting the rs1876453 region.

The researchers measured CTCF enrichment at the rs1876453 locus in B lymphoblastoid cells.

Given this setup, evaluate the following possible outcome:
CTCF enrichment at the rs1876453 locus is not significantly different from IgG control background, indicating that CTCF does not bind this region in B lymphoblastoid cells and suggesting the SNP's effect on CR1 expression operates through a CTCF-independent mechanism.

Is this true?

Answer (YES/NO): NO